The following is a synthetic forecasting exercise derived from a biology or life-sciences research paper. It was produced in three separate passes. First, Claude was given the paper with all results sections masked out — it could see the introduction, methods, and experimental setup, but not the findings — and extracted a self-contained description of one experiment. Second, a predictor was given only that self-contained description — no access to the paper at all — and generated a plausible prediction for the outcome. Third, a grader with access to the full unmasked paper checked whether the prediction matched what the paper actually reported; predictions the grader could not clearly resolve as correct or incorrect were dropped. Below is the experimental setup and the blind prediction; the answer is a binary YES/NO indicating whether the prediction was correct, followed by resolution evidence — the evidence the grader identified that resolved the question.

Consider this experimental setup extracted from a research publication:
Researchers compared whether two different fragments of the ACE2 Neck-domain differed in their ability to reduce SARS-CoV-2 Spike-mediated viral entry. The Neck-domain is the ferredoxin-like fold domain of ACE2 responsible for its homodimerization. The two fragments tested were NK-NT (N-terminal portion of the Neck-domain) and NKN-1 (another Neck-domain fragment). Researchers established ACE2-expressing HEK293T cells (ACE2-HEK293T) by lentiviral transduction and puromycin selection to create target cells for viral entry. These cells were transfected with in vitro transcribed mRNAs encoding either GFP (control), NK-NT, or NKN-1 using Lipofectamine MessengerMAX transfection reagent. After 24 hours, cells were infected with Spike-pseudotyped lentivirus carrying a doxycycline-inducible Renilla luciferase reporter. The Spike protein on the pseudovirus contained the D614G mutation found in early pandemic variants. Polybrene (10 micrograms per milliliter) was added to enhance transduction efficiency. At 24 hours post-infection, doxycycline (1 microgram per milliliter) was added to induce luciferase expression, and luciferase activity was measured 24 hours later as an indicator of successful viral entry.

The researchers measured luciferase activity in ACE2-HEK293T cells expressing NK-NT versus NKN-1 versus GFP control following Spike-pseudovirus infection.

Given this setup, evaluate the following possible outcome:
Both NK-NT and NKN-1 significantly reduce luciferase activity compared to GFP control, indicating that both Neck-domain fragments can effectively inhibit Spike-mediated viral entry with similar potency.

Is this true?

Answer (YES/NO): YES